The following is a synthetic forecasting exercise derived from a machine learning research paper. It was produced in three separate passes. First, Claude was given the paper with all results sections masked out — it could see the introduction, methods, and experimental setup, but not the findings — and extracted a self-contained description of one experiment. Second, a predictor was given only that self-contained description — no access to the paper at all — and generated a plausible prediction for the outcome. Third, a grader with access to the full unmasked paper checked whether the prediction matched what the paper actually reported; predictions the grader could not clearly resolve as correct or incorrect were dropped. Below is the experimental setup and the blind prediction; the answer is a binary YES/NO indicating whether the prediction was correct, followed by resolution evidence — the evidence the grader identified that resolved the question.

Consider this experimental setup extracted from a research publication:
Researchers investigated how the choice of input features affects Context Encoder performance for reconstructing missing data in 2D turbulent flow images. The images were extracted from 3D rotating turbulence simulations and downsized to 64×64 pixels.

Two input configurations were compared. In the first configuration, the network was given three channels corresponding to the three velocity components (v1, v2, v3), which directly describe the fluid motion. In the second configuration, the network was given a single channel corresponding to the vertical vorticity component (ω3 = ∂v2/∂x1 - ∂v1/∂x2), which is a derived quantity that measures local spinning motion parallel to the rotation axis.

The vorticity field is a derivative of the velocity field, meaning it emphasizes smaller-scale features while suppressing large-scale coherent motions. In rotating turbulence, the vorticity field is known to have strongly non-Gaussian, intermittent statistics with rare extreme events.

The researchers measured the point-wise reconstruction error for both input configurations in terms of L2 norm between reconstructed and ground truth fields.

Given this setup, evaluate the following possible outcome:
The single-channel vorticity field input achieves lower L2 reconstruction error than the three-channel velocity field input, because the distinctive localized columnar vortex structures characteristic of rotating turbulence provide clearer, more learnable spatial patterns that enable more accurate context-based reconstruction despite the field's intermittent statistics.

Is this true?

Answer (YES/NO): NO